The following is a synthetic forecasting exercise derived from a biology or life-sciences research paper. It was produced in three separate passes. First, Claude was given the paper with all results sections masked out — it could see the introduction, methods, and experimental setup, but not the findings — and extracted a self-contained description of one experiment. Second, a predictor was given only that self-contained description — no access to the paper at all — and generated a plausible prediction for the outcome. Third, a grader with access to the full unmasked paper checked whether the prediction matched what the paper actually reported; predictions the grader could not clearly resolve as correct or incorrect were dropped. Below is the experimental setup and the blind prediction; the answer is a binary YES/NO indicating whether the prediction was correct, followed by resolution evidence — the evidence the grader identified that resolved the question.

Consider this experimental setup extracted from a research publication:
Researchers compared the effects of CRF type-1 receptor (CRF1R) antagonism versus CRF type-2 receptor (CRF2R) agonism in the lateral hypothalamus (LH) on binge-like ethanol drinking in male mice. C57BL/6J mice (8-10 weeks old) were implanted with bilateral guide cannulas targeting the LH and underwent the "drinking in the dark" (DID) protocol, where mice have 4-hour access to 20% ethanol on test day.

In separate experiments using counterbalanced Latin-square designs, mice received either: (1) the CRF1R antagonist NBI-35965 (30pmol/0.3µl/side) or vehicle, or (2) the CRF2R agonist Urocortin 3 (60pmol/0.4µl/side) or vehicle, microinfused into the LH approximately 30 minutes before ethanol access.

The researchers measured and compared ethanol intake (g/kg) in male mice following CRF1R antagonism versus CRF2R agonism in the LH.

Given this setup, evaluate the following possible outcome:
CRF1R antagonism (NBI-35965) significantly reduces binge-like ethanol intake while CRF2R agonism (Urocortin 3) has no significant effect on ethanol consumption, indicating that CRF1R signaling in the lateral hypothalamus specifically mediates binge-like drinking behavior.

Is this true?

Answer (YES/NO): YES